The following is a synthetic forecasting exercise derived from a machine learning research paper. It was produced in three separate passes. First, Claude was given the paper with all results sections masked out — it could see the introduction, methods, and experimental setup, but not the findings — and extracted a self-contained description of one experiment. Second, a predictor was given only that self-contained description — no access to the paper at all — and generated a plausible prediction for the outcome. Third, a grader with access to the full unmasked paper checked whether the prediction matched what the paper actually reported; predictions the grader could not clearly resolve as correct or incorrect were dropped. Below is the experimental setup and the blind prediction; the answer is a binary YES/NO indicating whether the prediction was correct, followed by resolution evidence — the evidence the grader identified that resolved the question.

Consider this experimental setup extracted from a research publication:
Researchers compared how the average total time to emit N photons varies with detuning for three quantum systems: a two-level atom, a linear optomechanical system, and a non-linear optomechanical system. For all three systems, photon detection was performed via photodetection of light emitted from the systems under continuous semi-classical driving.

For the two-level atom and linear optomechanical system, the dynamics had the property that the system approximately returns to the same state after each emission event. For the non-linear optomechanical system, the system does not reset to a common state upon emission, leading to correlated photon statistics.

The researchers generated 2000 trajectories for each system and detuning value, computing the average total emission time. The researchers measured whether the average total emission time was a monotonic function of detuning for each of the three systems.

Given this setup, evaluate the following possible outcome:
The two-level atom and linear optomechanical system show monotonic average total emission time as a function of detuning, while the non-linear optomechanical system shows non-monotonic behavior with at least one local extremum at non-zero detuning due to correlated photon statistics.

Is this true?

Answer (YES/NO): YES